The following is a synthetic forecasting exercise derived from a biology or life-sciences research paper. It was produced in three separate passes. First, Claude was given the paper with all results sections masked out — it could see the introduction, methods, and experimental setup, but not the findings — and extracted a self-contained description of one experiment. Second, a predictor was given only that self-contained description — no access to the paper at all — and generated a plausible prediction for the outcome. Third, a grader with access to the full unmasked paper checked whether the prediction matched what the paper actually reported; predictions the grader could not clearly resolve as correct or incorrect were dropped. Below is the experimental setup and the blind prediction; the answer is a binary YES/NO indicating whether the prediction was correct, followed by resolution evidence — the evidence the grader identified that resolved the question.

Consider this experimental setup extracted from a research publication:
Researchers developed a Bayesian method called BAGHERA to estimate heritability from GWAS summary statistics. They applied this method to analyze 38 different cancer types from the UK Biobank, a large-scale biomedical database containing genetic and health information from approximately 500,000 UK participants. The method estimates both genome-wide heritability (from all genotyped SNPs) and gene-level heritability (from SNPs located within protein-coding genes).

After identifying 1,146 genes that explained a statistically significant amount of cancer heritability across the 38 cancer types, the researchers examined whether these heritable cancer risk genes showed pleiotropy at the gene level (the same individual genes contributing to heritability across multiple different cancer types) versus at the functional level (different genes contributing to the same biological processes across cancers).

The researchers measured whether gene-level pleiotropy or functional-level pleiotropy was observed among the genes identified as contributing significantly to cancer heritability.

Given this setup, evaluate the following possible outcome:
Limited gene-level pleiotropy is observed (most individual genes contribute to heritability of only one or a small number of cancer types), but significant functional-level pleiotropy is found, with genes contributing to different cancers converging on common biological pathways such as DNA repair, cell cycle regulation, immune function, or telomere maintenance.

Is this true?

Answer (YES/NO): YES